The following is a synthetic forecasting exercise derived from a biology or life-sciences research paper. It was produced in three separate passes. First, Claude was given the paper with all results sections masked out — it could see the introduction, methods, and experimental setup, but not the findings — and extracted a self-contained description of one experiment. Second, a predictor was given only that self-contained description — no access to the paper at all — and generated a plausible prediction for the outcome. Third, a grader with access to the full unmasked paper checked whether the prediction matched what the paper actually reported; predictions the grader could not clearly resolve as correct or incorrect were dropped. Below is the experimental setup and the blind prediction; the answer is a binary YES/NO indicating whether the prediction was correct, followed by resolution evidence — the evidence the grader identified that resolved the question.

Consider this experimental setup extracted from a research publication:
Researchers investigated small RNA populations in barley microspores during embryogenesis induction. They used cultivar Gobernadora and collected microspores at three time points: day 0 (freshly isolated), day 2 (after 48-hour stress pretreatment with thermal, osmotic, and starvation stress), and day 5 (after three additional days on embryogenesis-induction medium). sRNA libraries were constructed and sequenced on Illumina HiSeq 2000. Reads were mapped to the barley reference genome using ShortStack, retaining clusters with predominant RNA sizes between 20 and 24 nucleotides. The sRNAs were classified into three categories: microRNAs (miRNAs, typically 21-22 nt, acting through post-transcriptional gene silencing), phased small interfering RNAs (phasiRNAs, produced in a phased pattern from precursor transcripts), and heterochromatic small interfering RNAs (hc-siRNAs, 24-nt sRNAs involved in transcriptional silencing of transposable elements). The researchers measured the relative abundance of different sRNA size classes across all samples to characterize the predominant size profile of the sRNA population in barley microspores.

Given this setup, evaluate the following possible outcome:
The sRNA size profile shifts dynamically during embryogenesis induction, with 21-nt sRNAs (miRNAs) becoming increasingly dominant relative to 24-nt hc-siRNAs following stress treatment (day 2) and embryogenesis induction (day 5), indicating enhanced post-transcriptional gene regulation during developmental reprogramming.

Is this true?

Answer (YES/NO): NO